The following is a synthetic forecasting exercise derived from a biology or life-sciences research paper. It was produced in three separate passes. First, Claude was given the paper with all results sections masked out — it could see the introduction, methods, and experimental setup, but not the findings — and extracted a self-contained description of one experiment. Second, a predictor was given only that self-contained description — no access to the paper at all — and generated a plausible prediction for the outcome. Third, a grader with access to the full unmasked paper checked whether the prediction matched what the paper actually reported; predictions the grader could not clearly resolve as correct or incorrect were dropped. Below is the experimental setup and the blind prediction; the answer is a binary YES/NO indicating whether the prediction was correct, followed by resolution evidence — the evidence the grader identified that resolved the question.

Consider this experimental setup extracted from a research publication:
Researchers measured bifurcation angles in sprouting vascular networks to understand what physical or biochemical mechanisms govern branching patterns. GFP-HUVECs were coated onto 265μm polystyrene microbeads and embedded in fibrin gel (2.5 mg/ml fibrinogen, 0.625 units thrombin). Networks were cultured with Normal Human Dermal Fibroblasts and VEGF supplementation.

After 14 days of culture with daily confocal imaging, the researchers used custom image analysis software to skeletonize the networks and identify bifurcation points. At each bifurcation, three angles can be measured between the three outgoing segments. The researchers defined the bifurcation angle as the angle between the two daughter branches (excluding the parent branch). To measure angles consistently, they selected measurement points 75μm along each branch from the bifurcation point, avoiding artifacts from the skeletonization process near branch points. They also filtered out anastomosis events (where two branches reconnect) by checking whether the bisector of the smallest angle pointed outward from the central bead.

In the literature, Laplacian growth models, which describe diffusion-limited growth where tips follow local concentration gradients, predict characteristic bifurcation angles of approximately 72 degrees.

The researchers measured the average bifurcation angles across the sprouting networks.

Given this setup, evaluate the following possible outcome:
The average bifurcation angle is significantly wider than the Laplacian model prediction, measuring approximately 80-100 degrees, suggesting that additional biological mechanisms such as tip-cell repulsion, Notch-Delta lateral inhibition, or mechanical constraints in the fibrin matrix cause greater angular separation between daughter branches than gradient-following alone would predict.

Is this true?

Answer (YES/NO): NO